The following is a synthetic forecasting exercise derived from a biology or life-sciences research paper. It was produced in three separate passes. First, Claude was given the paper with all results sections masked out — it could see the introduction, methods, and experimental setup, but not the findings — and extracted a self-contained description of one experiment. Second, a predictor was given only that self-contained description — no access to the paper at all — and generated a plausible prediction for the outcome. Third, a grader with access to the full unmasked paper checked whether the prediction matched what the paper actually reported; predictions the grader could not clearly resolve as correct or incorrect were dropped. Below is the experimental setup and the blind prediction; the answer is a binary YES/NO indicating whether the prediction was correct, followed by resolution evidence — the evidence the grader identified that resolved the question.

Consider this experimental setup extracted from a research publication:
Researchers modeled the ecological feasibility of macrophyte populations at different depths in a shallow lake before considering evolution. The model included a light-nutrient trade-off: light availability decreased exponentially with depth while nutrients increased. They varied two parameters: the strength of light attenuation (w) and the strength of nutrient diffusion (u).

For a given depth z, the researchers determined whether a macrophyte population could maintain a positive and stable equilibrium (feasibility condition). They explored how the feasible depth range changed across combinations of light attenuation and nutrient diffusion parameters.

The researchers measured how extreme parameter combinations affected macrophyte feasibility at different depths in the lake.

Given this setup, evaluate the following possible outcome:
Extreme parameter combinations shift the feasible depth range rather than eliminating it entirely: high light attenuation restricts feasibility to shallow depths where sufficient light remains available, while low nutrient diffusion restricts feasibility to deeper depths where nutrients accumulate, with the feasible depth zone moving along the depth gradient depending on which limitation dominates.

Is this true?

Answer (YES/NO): NO